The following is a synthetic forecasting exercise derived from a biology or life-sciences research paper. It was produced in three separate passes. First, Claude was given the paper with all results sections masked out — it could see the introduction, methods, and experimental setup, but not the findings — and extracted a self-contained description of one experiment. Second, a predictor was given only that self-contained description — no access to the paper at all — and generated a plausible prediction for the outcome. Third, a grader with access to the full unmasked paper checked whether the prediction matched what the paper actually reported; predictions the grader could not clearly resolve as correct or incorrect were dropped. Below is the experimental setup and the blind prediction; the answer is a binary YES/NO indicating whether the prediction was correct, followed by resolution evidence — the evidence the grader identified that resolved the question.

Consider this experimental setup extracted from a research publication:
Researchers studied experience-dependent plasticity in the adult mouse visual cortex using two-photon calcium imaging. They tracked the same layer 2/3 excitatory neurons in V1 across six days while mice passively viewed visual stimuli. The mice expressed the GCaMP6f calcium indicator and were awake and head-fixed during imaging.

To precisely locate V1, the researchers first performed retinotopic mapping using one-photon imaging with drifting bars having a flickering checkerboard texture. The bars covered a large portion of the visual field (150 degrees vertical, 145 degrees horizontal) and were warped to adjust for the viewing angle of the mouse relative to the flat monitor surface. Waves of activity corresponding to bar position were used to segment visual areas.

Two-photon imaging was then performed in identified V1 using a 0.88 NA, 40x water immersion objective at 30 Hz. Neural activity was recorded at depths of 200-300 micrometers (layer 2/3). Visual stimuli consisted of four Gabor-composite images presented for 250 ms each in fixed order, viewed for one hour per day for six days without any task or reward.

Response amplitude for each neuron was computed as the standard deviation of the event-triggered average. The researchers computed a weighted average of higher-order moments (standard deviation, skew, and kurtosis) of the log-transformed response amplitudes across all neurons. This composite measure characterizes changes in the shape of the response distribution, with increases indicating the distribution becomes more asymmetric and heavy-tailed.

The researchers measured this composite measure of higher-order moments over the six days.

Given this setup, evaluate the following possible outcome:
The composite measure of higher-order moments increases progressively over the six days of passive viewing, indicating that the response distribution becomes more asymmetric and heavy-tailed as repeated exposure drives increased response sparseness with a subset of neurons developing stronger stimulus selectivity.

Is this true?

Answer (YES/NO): YES